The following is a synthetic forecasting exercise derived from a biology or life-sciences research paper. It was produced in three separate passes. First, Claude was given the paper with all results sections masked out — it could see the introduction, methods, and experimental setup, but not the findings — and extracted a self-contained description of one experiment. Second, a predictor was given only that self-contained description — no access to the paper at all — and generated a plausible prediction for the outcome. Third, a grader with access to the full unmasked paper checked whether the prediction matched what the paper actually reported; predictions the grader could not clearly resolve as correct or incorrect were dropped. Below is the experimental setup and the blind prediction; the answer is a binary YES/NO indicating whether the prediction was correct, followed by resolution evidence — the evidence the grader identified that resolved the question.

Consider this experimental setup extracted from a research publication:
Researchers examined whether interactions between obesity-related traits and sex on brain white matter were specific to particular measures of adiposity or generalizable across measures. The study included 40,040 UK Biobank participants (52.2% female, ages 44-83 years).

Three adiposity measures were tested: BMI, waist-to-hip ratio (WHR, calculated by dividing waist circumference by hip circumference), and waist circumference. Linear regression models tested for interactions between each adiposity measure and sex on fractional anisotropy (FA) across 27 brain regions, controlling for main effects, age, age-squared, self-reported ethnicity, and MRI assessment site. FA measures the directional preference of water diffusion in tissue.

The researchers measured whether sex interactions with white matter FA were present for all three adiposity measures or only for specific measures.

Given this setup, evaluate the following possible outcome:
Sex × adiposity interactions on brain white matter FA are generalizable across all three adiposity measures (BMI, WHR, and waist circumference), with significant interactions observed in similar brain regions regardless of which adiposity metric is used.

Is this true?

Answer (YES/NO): NO